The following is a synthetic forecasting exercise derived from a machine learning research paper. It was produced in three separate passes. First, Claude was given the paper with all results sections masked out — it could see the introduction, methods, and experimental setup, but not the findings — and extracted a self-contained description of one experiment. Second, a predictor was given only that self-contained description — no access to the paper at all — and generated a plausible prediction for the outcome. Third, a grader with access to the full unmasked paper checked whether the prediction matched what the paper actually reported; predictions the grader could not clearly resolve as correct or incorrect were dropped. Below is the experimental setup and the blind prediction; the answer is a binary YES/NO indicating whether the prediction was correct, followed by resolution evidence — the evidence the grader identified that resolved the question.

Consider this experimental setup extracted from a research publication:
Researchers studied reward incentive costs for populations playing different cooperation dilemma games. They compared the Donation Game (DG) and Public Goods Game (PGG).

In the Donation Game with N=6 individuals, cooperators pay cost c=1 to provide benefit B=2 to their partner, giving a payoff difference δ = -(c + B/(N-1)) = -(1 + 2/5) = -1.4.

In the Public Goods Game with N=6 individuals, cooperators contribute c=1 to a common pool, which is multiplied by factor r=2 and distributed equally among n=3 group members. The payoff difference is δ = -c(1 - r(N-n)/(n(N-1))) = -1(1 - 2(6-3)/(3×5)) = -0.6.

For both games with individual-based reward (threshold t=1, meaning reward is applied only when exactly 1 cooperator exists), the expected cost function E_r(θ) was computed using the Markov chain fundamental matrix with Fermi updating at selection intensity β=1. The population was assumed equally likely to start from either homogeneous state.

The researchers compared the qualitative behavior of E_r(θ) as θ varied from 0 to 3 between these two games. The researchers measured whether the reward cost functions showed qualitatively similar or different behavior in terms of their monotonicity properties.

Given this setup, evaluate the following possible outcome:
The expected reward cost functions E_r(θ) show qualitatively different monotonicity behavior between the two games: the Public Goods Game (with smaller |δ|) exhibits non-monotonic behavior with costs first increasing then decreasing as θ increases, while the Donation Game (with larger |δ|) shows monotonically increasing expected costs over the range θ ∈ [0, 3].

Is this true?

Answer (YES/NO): NO